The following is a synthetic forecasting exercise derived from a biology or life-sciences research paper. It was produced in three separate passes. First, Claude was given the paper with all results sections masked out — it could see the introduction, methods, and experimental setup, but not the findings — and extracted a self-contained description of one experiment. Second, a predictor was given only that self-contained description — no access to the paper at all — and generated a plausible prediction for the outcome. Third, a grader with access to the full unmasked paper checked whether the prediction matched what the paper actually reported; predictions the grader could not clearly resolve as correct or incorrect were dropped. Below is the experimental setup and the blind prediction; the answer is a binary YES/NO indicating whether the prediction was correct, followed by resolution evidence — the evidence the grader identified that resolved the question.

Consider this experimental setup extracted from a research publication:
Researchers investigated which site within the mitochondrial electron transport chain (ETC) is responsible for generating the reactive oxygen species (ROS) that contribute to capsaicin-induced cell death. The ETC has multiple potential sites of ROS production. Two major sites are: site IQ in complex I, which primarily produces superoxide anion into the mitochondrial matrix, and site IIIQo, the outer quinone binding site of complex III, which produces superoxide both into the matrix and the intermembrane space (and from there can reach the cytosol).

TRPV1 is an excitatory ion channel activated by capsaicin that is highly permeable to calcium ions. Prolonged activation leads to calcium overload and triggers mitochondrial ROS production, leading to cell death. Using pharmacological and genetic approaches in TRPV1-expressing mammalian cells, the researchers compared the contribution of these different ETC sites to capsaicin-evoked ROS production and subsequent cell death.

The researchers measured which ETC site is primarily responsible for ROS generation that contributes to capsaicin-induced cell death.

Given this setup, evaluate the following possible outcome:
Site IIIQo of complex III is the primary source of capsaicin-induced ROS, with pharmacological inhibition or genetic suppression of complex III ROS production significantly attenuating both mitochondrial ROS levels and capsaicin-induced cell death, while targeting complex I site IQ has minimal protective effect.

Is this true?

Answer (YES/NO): YES